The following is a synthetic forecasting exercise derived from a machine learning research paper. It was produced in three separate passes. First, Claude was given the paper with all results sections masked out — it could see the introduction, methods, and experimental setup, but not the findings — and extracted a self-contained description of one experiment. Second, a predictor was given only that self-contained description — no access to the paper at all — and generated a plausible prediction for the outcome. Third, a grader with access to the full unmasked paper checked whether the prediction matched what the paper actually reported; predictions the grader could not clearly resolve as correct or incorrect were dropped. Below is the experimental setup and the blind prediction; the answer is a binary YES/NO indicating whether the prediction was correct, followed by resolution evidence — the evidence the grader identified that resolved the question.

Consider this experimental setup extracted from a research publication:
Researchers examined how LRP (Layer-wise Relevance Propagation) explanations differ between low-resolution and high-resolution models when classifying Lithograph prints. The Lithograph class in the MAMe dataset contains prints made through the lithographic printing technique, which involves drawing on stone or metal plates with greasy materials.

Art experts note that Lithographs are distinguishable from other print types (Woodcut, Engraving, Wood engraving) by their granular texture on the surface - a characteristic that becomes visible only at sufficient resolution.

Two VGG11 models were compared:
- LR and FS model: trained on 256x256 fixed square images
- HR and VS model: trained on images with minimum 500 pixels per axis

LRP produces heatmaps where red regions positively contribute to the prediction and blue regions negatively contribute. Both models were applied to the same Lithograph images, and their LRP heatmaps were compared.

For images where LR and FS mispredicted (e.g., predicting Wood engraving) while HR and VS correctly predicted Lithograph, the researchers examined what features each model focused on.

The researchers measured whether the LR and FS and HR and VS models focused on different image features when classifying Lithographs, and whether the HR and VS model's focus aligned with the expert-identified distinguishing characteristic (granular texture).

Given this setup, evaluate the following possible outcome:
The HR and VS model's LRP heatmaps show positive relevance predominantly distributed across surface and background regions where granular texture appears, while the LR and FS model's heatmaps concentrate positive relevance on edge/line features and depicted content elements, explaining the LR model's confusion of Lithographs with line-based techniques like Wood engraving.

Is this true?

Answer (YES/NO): NO